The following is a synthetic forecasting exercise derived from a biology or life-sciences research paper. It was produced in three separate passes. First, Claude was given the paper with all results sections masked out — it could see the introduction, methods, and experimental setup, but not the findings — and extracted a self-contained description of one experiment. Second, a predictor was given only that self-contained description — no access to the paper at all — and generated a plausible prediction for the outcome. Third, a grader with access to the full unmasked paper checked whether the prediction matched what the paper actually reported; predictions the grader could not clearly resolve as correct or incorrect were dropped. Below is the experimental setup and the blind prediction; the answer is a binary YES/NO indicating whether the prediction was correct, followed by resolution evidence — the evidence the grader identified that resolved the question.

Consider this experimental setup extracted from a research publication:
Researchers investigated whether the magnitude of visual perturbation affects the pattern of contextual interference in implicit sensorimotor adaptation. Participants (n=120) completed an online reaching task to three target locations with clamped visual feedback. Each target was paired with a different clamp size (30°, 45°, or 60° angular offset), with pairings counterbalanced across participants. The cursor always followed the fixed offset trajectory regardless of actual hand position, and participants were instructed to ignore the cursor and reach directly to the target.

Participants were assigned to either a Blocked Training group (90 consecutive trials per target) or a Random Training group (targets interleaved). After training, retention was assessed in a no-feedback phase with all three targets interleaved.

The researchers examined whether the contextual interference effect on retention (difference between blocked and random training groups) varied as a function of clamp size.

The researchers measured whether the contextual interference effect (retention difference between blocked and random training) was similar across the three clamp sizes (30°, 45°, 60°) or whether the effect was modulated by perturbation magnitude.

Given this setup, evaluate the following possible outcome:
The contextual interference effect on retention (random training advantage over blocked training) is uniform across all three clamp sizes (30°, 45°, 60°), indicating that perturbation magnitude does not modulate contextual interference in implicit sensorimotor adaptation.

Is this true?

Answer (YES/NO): YES